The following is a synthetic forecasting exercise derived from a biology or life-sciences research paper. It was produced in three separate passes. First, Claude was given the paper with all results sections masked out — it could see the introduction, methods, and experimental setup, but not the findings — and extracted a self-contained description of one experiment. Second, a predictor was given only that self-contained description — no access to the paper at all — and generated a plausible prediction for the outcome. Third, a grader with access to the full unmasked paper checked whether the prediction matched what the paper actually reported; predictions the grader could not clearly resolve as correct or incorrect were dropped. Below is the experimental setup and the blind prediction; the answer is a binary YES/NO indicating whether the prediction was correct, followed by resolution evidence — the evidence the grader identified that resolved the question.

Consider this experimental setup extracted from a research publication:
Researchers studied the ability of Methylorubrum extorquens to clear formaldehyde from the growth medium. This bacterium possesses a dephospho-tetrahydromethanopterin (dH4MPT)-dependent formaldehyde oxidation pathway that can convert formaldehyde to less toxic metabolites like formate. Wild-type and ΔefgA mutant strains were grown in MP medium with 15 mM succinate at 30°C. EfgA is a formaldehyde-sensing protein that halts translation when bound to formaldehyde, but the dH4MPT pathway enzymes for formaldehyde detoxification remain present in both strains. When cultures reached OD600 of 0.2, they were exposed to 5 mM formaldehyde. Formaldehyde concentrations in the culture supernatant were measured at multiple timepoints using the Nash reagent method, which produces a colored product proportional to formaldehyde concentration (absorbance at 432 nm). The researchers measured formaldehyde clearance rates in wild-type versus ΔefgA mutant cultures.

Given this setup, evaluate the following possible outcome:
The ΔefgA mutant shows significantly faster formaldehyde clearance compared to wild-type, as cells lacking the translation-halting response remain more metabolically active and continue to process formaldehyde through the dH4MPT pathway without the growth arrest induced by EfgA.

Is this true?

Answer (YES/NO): NO